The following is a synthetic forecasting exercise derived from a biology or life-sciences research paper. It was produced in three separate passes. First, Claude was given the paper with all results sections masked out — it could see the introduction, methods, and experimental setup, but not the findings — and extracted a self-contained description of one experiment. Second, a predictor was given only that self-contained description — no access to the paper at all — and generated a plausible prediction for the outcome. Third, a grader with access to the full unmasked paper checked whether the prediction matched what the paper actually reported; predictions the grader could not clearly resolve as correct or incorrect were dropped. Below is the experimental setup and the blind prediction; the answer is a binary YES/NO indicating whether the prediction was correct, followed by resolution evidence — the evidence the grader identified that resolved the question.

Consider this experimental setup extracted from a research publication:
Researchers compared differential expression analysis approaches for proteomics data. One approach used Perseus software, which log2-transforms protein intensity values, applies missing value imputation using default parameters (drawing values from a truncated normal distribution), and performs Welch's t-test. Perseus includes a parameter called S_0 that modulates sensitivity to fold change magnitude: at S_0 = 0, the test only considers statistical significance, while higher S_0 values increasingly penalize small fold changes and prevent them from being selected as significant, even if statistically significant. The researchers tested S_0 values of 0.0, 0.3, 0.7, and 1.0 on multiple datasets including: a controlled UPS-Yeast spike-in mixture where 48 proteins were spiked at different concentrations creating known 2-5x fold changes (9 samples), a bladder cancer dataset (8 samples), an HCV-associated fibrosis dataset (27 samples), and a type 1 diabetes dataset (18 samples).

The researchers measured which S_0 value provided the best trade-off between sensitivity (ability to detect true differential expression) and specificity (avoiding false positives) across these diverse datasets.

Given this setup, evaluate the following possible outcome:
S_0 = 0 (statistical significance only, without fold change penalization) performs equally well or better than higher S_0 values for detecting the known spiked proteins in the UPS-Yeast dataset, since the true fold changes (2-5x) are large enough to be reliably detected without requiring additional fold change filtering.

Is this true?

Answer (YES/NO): NO